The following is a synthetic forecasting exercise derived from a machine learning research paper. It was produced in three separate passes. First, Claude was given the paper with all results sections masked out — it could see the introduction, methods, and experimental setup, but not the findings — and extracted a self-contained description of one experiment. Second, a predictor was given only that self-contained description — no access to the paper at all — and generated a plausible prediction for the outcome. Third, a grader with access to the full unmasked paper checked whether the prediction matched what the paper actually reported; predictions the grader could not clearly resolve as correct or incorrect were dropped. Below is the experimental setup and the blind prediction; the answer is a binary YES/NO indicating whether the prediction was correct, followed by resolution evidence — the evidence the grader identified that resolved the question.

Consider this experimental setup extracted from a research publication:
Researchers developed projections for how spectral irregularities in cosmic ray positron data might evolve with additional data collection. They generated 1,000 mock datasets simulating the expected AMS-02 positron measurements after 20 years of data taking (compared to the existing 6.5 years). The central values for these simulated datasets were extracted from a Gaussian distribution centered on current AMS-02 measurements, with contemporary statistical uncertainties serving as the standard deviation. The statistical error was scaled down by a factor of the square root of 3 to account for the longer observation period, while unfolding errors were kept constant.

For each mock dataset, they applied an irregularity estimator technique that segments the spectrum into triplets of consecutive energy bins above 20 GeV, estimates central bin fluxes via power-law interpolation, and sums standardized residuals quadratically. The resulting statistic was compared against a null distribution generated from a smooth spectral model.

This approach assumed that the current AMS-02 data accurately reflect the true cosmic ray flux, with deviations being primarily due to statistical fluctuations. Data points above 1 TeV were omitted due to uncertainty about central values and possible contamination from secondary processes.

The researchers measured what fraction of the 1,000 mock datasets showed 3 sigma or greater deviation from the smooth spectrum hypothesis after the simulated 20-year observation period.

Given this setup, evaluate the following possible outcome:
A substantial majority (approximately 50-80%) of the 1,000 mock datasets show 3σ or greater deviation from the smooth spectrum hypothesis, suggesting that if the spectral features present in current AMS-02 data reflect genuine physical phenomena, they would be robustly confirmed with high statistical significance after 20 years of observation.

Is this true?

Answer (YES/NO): NO